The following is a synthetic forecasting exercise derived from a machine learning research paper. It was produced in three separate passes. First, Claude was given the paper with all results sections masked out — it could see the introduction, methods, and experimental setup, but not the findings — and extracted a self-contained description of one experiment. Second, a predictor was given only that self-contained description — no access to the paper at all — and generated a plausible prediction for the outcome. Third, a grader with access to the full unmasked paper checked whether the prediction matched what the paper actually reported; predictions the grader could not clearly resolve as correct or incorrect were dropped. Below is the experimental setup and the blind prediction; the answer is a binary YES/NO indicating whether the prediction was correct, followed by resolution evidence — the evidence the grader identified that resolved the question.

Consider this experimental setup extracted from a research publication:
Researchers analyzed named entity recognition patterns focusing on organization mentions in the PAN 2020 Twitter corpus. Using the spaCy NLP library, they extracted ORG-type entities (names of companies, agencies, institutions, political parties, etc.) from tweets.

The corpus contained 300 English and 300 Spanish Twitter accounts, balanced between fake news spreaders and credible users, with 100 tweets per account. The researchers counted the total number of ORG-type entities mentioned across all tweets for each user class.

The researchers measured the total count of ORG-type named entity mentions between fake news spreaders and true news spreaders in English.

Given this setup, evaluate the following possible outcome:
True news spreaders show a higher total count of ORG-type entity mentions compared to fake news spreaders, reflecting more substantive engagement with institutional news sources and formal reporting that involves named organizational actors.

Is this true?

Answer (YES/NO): YES